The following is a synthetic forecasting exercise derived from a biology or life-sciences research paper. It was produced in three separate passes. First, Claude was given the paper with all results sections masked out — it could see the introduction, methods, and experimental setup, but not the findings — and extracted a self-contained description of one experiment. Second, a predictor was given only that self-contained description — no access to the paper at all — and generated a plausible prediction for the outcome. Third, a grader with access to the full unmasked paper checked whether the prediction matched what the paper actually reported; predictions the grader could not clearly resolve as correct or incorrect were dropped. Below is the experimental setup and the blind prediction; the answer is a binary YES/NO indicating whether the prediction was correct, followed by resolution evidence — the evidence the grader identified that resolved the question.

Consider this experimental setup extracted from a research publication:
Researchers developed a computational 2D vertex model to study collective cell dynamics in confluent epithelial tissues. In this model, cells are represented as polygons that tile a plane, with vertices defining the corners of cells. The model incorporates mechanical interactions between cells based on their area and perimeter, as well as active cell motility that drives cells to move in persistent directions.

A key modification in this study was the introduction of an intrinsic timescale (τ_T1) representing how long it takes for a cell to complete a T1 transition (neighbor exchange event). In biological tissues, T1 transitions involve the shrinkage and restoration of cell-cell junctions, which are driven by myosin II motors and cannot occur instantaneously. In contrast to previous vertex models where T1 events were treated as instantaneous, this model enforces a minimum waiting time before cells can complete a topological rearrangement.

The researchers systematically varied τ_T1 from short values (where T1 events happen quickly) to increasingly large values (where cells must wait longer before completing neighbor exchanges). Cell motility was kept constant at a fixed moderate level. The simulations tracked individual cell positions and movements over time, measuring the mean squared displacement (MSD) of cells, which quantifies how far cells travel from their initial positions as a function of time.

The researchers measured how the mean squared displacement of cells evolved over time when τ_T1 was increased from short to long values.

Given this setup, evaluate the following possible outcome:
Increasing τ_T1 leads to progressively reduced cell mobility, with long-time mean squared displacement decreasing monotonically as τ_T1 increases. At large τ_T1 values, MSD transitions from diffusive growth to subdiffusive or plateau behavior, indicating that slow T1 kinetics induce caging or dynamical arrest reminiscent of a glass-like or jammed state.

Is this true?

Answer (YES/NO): YES